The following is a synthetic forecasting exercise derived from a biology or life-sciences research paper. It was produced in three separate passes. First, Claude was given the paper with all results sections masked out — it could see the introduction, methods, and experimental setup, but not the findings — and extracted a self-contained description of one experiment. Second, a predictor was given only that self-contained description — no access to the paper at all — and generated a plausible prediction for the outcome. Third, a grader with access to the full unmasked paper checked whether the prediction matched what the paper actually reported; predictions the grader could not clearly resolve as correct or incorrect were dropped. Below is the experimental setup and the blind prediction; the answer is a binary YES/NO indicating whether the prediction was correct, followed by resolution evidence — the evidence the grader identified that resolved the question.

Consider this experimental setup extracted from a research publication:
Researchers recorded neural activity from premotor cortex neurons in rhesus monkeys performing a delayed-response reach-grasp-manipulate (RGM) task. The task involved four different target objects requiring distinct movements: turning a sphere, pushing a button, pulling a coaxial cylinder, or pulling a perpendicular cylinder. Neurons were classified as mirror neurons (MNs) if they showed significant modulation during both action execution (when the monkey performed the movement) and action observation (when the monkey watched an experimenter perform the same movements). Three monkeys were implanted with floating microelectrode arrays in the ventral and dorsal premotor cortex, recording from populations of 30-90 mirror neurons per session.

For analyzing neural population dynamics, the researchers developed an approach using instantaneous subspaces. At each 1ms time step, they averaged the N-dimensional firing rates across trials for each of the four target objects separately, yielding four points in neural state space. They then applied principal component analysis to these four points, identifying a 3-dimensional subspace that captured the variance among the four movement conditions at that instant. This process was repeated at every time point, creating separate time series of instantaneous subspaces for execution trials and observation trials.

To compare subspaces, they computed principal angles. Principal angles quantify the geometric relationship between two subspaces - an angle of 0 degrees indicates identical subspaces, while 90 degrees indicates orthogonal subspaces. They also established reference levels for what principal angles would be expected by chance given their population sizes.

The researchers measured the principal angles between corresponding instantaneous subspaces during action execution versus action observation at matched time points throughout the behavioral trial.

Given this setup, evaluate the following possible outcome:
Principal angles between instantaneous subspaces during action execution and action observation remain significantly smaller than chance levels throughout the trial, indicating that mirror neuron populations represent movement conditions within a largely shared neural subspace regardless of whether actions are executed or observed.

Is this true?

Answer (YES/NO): NO